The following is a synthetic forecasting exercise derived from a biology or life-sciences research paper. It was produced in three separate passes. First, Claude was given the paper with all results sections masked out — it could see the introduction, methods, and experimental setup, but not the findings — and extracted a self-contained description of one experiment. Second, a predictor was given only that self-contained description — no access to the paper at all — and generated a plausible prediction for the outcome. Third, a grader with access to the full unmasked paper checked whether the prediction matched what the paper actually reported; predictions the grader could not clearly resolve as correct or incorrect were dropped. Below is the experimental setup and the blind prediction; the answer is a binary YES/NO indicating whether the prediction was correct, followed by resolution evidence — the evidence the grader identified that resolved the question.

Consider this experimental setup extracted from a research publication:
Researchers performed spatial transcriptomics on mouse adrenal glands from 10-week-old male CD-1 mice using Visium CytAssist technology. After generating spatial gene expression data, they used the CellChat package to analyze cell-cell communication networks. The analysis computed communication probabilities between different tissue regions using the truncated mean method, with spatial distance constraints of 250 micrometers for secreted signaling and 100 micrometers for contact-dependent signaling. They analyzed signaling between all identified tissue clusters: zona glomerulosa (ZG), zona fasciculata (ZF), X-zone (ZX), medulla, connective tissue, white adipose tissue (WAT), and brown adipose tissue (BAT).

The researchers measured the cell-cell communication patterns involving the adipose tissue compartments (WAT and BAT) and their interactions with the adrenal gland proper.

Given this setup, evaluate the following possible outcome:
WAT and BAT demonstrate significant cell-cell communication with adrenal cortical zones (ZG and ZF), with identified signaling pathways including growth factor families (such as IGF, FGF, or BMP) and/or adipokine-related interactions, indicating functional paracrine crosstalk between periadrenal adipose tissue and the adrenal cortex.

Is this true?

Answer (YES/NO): NO